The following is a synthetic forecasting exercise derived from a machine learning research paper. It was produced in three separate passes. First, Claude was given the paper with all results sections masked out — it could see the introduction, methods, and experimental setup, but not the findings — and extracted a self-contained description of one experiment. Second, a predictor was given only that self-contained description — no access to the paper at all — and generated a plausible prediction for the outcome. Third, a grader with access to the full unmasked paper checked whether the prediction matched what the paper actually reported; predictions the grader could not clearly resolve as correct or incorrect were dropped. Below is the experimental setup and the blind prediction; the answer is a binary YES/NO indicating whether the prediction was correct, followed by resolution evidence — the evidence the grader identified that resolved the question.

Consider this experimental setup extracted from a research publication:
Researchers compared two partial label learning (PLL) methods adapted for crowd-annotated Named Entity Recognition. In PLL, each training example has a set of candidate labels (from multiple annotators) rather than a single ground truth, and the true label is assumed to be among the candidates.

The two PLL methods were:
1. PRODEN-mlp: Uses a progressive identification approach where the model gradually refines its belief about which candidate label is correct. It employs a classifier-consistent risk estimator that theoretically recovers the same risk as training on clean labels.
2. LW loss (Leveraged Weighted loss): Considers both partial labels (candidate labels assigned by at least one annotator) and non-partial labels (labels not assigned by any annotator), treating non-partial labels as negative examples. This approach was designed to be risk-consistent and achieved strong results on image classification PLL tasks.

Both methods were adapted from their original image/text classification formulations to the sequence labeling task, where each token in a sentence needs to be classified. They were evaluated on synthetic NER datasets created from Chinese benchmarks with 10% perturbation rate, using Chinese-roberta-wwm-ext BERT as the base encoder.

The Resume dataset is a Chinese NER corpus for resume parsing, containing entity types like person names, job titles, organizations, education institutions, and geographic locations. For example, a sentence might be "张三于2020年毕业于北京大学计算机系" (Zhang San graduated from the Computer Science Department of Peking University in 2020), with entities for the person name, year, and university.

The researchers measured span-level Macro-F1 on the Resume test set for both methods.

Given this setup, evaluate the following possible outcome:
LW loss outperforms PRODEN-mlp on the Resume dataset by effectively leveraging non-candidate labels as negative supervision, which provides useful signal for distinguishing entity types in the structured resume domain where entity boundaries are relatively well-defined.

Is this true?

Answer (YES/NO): YES